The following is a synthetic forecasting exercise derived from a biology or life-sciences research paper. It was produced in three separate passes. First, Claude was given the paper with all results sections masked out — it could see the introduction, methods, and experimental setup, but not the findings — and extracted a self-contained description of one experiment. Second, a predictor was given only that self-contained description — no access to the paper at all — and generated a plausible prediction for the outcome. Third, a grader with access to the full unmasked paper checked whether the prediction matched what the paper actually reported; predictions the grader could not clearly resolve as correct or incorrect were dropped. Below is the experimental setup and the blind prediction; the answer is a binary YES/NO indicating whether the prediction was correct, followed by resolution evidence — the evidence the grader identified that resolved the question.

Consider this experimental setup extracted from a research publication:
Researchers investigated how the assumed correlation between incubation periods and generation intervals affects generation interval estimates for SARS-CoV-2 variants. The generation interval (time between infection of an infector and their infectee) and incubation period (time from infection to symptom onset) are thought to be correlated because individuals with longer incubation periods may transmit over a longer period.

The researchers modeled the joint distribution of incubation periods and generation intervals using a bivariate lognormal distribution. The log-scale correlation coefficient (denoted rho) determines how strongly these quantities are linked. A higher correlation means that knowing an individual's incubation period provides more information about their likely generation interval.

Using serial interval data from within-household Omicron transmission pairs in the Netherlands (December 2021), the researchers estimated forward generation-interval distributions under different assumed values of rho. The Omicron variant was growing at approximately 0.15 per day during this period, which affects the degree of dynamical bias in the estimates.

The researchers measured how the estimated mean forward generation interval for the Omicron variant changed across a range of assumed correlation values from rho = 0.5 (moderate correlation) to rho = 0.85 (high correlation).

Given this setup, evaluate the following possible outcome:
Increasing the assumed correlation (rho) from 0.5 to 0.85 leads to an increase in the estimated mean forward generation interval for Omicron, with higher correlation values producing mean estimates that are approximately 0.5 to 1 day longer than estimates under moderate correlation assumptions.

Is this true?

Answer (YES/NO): NO